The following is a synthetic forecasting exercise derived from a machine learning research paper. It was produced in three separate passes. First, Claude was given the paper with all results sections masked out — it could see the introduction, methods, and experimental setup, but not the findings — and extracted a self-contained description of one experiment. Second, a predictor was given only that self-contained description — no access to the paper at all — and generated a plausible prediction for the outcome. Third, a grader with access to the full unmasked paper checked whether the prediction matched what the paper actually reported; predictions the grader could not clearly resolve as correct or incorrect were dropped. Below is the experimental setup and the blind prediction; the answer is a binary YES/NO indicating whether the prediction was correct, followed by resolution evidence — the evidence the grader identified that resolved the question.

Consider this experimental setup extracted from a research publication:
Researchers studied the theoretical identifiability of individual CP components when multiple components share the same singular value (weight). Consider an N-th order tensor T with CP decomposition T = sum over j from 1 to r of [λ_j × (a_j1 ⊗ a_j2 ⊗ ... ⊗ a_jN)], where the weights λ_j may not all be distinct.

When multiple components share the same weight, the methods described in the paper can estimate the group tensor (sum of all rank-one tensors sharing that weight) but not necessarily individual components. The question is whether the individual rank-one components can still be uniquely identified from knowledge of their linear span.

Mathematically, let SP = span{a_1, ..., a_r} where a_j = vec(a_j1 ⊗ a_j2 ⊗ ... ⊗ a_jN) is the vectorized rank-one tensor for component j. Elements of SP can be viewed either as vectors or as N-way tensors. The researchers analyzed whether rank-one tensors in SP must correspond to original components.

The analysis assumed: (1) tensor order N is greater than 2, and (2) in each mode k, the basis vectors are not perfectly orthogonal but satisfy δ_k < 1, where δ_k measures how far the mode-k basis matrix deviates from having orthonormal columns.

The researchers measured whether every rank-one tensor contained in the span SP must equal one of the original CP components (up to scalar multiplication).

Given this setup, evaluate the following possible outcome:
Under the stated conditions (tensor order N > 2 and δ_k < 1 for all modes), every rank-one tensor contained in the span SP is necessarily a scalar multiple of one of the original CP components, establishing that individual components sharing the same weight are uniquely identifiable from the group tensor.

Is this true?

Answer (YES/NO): YES